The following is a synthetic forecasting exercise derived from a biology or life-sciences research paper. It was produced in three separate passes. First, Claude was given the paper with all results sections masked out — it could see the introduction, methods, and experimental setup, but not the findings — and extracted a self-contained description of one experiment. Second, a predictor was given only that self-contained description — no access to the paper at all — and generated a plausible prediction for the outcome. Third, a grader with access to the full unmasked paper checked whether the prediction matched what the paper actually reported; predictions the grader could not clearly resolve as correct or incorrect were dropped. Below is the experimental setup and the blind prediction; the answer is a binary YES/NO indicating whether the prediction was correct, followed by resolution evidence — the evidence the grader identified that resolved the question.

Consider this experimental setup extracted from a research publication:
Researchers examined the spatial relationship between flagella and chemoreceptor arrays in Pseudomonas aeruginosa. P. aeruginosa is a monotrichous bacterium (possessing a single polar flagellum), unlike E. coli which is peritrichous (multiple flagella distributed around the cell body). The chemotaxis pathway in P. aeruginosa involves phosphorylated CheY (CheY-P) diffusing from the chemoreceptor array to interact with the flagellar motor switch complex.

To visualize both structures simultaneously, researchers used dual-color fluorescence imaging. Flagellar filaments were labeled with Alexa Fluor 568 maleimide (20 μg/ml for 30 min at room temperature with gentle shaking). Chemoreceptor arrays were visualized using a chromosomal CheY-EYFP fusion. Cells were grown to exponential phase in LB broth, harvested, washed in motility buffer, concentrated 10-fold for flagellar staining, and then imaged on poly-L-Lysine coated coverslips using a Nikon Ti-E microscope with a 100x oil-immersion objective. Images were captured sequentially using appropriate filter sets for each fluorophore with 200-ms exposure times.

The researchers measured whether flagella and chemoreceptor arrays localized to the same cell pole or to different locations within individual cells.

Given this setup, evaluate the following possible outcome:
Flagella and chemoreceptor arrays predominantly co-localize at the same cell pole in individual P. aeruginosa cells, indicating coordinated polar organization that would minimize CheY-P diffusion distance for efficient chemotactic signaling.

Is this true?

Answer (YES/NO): YES